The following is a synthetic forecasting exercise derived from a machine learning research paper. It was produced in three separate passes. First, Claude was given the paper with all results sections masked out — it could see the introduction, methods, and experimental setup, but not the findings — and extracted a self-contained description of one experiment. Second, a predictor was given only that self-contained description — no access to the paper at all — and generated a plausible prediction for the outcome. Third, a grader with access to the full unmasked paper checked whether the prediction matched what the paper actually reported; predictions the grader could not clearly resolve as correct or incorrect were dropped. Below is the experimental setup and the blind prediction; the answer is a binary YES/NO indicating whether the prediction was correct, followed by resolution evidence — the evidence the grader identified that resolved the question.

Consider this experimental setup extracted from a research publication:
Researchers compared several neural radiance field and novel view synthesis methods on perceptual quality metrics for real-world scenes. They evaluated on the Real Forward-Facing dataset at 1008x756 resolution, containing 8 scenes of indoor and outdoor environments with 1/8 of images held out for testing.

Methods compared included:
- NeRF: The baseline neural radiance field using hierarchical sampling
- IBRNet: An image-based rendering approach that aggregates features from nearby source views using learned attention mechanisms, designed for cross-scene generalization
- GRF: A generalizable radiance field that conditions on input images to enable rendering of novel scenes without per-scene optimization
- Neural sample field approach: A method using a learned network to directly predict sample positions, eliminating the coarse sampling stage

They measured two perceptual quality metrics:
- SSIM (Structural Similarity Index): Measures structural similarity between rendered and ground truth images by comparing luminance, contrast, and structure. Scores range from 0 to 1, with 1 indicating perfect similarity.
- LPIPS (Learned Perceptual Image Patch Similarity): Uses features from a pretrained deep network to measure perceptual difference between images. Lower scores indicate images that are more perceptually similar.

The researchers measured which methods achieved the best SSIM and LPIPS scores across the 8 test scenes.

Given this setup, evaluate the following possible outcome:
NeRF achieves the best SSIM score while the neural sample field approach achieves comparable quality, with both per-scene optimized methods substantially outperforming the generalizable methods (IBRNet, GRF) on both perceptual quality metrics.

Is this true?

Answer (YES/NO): NO